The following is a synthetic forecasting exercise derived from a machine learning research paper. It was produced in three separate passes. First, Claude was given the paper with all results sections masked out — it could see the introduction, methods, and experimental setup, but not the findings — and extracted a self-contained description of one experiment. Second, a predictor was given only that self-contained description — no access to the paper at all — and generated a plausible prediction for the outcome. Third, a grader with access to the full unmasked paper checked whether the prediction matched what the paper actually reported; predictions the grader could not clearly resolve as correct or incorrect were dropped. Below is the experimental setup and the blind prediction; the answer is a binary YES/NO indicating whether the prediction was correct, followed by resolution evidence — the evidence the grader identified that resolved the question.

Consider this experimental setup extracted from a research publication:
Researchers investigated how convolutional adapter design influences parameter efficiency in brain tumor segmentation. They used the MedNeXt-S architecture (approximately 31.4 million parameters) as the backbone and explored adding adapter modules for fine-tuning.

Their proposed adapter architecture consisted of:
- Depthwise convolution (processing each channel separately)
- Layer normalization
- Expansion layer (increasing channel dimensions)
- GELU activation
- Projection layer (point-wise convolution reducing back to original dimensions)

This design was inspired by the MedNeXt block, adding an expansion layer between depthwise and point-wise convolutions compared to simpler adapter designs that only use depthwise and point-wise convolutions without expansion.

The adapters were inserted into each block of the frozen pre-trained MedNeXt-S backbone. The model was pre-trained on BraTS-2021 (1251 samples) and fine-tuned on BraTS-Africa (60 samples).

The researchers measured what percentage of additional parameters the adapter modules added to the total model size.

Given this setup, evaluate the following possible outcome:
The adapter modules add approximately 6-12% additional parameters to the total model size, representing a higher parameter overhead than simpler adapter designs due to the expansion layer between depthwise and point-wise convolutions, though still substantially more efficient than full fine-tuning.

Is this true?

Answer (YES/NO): YES